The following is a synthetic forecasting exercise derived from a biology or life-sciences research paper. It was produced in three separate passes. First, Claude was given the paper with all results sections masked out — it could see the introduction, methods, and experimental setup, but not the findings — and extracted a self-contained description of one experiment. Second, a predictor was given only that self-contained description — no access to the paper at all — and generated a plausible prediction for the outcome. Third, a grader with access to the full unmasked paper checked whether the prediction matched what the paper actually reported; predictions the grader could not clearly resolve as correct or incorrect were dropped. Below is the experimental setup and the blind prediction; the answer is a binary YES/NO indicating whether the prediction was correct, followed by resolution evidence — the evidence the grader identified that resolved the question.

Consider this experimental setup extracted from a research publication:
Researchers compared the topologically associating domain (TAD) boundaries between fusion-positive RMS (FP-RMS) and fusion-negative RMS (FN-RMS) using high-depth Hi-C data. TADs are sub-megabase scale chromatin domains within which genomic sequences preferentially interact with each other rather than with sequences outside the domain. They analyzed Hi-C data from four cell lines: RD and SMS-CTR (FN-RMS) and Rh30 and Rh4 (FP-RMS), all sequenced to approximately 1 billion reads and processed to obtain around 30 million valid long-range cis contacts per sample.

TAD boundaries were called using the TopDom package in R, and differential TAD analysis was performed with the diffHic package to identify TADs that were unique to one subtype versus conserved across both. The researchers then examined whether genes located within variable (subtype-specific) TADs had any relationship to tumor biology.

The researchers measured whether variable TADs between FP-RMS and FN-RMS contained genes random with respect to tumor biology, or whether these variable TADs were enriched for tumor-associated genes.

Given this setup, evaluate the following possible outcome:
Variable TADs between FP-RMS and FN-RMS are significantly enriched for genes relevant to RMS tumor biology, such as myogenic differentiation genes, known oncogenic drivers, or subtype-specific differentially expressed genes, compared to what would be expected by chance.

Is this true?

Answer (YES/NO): YES